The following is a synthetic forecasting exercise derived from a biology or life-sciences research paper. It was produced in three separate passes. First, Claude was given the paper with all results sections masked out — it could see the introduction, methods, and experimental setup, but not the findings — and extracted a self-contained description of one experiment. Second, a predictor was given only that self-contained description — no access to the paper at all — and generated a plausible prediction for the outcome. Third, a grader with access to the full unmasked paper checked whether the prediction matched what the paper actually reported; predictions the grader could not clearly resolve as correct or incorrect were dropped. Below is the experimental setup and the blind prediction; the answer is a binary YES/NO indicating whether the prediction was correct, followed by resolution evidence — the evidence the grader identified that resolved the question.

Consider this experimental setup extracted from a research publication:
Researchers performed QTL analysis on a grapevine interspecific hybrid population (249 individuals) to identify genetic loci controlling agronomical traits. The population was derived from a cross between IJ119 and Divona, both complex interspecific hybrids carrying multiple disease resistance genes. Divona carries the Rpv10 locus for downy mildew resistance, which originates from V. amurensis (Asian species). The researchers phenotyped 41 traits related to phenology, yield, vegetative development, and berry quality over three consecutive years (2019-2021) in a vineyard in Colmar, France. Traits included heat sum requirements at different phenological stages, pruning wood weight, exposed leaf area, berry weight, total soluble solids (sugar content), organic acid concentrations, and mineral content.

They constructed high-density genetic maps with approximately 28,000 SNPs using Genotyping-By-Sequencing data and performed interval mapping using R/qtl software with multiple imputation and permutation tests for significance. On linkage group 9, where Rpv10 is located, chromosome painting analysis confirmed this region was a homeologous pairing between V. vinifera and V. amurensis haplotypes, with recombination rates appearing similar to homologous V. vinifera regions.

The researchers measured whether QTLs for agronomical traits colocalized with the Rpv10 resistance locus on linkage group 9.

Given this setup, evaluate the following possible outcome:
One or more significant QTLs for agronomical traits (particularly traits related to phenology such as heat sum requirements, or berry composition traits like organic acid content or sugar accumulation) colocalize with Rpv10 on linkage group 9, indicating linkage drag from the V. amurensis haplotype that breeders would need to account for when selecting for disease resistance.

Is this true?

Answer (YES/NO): YES